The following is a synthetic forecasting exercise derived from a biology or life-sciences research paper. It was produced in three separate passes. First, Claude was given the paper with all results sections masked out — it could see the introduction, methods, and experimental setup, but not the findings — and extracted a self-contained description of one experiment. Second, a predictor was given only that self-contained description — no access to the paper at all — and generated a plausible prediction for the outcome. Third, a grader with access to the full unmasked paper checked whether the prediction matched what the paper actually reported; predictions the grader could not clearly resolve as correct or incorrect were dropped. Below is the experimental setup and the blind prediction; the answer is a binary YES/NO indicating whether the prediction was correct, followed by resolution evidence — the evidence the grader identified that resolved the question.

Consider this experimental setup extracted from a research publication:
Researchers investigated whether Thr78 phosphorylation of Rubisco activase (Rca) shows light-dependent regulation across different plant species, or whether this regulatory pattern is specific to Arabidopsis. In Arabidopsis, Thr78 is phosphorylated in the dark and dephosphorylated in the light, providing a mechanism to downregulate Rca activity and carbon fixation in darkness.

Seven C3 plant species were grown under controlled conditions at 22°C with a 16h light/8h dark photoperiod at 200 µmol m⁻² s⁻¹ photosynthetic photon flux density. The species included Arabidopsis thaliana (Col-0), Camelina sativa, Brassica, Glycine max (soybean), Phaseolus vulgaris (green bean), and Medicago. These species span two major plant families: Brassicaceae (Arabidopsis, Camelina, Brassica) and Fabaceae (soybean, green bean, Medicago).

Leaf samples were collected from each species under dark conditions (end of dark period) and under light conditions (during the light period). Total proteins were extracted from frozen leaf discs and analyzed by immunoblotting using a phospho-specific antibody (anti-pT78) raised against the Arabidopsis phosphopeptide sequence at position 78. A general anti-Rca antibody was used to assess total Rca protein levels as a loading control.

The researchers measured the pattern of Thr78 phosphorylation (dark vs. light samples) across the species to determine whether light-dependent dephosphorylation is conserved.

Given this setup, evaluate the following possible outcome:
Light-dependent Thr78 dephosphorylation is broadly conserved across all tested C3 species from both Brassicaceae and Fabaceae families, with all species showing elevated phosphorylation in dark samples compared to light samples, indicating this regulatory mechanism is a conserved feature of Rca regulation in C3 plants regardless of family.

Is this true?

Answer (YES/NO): NO